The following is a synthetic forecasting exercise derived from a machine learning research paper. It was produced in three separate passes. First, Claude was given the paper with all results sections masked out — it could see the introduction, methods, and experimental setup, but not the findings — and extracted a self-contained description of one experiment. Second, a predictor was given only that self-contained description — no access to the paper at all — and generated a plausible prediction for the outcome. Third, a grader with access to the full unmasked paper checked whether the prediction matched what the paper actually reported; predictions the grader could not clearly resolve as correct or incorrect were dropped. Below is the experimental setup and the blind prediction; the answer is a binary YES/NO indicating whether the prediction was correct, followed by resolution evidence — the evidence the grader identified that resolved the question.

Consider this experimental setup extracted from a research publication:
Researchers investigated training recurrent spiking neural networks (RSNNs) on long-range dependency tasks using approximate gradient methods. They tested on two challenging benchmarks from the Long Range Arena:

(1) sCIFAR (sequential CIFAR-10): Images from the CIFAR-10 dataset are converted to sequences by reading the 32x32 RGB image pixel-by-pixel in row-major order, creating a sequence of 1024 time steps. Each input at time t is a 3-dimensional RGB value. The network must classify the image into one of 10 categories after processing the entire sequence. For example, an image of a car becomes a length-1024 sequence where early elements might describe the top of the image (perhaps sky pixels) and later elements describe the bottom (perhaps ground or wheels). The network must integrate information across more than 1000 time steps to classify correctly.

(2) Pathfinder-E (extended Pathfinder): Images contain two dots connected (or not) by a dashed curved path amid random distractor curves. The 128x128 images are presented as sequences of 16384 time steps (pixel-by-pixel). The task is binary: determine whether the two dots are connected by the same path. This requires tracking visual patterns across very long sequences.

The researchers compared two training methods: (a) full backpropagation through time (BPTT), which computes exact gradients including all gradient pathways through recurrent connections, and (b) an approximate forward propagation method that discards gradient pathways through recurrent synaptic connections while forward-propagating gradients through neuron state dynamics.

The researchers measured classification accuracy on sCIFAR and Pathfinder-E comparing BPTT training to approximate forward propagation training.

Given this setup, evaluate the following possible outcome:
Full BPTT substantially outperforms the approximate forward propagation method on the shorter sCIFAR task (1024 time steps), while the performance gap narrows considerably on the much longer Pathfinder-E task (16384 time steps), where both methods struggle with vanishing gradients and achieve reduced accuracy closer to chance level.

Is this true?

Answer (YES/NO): NO